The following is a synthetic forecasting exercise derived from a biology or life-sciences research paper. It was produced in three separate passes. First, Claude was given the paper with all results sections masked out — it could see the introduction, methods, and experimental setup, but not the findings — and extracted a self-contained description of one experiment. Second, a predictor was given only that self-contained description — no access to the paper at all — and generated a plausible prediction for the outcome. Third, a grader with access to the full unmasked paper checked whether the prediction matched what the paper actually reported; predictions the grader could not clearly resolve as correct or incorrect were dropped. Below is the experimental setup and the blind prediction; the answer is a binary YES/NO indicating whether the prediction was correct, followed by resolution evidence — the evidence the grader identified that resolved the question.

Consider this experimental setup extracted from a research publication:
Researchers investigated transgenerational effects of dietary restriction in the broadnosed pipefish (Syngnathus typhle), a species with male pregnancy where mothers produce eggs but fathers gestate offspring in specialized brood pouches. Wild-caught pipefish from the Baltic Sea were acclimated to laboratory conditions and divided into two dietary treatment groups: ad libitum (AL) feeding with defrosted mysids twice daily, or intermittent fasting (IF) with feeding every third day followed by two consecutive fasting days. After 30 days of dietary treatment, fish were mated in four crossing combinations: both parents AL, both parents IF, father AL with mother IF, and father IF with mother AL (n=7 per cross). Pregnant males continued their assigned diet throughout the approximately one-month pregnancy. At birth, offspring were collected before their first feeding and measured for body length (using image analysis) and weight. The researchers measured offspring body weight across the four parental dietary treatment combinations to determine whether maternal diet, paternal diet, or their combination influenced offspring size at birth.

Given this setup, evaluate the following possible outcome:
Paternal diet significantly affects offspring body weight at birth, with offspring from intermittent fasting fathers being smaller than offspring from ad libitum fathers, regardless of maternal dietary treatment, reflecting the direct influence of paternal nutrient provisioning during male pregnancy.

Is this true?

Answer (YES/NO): NO